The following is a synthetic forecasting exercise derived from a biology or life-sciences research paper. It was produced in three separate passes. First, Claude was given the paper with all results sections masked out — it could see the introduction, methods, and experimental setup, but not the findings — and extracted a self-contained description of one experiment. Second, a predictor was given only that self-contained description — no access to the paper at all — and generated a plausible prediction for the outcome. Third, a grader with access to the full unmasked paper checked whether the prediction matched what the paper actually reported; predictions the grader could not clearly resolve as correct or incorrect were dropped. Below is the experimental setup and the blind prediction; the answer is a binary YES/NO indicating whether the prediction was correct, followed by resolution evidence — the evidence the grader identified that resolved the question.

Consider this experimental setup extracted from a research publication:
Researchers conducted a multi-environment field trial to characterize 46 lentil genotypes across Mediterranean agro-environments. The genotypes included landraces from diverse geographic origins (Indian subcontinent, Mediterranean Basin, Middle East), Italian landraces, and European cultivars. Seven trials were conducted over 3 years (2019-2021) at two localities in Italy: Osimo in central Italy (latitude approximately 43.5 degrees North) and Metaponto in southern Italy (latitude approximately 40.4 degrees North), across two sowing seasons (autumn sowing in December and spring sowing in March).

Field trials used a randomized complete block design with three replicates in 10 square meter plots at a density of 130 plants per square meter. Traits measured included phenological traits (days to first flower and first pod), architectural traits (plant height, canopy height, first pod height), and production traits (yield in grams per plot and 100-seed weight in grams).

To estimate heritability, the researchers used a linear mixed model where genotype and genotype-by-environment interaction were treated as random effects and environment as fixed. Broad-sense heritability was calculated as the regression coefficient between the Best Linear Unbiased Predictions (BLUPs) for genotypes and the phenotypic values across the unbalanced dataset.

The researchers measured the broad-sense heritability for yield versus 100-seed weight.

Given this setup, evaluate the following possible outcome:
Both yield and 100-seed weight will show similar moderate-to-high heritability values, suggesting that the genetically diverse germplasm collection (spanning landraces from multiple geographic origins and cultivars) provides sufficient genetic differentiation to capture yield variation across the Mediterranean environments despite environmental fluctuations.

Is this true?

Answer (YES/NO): NO